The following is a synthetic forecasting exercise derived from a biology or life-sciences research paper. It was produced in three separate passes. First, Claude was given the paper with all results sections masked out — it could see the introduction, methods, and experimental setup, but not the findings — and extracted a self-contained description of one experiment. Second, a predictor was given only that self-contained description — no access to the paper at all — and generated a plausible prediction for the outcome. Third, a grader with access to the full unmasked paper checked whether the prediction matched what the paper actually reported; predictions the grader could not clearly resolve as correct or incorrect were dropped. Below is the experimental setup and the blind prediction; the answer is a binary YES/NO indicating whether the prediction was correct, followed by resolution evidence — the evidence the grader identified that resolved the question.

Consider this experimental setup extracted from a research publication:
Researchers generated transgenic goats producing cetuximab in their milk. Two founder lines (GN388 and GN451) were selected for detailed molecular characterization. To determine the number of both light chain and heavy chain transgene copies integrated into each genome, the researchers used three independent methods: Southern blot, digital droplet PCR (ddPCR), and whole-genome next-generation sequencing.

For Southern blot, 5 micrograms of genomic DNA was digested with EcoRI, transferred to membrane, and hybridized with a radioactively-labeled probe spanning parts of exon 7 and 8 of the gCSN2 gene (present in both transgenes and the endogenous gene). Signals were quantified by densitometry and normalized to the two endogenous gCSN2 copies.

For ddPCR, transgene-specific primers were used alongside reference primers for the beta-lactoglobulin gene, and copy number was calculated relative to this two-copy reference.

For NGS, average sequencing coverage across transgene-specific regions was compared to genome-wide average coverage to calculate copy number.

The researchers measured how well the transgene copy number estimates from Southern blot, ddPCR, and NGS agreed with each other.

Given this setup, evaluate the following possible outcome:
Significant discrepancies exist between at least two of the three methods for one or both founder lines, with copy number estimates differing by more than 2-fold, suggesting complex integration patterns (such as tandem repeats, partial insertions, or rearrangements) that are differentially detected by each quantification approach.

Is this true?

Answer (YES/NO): NO